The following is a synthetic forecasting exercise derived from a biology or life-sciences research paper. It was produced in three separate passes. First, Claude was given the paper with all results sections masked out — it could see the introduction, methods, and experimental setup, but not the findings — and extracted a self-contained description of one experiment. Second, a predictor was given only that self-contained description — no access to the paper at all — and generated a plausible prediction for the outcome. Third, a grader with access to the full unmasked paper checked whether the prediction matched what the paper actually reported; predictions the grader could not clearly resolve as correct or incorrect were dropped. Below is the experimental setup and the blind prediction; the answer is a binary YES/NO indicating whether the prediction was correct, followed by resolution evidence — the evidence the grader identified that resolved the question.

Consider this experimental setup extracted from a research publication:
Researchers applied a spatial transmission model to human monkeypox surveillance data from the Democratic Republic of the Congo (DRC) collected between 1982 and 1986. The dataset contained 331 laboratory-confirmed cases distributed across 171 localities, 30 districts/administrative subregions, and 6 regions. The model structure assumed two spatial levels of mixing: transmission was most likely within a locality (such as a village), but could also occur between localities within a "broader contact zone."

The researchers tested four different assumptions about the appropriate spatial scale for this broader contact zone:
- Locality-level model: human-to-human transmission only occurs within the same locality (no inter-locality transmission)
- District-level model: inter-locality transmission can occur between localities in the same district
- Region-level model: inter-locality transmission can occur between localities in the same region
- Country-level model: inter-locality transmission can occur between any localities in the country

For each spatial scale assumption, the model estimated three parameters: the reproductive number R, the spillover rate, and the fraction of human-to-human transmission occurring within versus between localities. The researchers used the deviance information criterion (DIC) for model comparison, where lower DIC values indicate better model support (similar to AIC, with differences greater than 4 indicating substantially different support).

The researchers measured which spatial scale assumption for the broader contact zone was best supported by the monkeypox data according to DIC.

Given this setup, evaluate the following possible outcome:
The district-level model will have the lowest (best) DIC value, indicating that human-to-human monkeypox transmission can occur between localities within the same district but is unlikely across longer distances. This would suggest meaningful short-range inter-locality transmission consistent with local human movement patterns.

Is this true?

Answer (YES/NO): YES